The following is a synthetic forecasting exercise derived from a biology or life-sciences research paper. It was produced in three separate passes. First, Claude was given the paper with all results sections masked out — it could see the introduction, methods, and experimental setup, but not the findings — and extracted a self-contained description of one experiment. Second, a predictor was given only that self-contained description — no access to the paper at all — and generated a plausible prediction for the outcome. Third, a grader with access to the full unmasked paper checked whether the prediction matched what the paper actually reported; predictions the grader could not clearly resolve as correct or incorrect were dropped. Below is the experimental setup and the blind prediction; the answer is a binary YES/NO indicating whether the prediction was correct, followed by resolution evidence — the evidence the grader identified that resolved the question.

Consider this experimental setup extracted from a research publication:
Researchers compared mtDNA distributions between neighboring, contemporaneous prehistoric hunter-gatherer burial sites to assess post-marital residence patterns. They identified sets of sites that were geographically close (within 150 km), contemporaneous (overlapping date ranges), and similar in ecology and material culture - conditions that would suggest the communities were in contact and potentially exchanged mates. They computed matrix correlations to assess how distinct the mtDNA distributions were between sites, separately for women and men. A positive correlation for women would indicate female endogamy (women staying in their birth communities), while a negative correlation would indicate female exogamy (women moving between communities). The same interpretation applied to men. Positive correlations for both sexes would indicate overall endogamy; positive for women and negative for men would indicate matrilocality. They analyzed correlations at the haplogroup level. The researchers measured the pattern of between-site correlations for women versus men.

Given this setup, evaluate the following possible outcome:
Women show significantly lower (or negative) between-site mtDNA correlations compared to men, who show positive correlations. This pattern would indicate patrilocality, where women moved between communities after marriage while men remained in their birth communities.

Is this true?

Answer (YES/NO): NO